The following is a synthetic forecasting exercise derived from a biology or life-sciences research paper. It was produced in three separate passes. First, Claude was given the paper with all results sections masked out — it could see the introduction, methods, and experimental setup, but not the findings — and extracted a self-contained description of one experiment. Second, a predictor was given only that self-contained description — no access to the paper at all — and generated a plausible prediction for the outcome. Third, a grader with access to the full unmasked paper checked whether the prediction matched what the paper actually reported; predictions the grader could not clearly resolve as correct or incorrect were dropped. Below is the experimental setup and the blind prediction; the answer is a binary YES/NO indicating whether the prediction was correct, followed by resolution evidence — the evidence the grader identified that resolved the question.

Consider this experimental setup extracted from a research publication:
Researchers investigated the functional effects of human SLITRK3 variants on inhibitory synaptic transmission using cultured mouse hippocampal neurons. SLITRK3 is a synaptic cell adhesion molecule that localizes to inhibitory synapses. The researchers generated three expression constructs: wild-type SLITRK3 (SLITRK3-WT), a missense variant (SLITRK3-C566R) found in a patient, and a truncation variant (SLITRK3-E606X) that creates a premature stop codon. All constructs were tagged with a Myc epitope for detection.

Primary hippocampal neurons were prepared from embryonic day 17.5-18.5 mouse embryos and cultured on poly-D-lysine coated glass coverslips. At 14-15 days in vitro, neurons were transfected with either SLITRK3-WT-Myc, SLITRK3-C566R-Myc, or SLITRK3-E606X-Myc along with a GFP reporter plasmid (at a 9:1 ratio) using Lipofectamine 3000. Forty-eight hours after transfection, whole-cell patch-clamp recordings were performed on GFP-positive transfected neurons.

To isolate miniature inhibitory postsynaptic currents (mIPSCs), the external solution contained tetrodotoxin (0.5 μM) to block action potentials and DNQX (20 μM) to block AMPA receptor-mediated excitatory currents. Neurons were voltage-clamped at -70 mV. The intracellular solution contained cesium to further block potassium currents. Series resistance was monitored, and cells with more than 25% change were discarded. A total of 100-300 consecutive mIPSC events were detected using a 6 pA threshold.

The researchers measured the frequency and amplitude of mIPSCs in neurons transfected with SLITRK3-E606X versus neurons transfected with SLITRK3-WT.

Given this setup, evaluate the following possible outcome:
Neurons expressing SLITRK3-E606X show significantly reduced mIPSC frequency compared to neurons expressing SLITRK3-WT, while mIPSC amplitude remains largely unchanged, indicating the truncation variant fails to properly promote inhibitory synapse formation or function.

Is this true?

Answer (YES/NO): YES